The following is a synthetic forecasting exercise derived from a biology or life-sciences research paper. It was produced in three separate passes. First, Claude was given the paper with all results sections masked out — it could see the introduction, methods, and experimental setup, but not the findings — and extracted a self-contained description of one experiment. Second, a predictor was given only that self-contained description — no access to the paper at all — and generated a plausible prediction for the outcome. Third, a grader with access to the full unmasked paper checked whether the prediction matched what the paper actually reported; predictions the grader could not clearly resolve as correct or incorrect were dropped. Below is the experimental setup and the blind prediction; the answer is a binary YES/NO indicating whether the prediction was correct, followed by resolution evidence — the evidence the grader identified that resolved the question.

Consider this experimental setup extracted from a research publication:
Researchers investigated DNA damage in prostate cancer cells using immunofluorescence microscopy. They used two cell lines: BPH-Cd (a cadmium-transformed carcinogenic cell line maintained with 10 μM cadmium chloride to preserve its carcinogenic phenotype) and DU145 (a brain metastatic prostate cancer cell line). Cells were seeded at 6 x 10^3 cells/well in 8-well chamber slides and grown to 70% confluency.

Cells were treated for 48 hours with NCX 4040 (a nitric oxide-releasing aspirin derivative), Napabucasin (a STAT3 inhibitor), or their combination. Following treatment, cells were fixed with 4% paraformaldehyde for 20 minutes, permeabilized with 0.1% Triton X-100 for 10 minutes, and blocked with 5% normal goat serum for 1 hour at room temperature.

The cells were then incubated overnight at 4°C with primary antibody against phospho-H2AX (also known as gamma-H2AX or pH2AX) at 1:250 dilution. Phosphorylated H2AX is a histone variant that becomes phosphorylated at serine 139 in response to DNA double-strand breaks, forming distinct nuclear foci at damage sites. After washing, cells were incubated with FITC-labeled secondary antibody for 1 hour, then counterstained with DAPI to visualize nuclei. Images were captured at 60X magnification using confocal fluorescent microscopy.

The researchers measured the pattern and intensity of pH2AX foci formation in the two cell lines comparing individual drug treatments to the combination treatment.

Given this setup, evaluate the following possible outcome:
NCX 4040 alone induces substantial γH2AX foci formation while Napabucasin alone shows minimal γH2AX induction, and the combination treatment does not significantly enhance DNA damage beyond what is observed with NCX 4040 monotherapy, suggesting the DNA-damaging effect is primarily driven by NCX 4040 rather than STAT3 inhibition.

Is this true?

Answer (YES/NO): NO